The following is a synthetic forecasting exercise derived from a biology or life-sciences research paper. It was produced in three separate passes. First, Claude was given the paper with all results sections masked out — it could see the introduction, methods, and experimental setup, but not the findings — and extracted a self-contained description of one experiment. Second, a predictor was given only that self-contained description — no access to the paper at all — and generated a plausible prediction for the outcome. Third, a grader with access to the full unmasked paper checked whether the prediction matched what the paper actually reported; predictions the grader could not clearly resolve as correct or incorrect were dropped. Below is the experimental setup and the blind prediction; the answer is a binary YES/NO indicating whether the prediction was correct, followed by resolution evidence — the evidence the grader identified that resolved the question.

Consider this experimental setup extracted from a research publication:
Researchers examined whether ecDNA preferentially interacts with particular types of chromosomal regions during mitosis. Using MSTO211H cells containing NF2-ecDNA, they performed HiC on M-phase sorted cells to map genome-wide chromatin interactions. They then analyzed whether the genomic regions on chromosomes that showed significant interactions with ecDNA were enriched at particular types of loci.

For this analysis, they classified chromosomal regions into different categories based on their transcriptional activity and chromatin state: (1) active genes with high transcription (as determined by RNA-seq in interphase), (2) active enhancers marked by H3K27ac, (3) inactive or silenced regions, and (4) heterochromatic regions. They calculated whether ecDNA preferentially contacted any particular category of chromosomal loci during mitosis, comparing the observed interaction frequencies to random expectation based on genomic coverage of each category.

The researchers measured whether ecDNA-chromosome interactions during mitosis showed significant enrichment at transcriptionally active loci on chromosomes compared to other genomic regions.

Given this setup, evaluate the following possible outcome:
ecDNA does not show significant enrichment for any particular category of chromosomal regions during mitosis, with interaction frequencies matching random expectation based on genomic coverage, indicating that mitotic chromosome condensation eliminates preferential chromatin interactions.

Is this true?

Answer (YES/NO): NO